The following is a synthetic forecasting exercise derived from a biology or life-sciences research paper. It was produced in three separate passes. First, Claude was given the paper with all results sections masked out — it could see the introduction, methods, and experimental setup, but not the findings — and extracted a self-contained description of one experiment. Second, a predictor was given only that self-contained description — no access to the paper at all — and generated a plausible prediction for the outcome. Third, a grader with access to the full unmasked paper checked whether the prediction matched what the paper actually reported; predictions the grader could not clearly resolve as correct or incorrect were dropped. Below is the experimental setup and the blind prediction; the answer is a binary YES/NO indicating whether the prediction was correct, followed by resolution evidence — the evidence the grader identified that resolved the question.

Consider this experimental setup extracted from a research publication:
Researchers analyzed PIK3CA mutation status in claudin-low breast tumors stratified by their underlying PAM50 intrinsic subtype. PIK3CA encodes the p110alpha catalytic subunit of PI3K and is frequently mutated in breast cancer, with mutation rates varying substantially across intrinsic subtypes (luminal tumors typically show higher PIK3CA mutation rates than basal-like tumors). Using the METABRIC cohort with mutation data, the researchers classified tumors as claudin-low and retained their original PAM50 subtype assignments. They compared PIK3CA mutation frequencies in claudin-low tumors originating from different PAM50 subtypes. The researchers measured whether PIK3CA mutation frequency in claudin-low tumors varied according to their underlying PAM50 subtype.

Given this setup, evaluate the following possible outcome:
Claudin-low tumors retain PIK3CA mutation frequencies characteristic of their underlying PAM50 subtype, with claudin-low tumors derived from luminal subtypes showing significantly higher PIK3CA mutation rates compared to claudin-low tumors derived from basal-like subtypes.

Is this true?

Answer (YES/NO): NO